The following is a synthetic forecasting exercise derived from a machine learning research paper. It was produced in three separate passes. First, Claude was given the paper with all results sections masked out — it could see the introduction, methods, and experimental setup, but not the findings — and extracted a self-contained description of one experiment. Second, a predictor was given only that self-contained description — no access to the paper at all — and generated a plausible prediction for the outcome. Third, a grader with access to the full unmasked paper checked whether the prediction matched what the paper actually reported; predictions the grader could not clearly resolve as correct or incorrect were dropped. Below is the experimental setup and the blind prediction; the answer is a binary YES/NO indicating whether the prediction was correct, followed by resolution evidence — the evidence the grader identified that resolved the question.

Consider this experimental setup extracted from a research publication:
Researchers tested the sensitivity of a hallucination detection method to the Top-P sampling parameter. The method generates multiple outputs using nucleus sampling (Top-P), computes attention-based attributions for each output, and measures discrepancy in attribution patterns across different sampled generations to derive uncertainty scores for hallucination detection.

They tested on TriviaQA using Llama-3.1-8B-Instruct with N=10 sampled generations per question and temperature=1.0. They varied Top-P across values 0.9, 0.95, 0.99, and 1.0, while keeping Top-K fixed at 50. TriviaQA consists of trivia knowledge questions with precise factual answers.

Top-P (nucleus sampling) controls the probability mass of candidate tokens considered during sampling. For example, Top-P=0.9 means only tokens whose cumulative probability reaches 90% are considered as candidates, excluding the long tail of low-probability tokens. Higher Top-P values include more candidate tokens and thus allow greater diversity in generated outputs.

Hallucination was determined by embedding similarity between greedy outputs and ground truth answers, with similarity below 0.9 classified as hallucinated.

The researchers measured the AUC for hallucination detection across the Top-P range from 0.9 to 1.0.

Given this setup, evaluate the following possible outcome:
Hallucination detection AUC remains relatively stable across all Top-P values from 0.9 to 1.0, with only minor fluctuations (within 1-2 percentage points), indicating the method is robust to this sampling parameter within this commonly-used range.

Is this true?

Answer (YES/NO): NO